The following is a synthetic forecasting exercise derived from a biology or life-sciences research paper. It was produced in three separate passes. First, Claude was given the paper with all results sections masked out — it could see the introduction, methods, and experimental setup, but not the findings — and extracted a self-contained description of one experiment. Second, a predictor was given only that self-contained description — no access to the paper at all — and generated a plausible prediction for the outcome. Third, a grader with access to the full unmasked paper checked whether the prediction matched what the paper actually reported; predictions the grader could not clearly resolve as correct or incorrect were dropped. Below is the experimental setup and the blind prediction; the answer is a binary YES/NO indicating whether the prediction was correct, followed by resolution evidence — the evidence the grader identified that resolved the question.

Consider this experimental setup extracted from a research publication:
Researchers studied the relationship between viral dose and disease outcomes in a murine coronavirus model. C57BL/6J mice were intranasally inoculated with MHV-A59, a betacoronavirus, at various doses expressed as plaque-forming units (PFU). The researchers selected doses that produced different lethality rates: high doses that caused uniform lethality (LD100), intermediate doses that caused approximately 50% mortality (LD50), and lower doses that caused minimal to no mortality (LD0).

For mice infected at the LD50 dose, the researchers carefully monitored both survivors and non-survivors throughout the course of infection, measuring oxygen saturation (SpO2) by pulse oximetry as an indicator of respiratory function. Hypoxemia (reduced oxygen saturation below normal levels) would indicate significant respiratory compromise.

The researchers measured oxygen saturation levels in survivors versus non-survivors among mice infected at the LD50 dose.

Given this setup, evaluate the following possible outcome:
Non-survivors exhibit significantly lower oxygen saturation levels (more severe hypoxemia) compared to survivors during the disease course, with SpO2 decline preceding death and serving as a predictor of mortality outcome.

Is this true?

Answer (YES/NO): NO